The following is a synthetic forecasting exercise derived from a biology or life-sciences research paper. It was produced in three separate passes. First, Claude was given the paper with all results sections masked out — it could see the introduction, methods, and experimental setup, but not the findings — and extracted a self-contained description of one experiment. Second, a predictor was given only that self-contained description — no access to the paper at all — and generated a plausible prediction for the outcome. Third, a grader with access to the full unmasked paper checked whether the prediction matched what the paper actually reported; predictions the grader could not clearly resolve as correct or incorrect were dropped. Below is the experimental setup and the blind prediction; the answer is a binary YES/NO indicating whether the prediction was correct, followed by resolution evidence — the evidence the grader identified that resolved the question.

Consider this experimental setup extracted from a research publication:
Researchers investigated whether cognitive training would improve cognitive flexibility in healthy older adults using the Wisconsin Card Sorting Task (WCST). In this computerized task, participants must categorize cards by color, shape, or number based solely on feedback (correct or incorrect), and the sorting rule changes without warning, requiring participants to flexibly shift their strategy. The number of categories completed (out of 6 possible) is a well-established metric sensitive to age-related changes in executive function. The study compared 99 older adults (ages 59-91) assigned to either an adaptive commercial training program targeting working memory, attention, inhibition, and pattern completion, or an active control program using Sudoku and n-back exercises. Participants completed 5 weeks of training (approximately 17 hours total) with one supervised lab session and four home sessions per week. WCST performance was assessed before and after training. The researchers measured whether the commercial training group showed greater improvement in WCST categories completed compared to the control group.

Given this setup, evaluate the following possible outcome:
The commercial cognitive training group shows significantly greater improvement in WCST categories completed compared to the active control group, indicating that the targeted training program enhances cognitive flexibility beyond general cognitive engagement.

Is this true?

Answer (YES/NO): NO